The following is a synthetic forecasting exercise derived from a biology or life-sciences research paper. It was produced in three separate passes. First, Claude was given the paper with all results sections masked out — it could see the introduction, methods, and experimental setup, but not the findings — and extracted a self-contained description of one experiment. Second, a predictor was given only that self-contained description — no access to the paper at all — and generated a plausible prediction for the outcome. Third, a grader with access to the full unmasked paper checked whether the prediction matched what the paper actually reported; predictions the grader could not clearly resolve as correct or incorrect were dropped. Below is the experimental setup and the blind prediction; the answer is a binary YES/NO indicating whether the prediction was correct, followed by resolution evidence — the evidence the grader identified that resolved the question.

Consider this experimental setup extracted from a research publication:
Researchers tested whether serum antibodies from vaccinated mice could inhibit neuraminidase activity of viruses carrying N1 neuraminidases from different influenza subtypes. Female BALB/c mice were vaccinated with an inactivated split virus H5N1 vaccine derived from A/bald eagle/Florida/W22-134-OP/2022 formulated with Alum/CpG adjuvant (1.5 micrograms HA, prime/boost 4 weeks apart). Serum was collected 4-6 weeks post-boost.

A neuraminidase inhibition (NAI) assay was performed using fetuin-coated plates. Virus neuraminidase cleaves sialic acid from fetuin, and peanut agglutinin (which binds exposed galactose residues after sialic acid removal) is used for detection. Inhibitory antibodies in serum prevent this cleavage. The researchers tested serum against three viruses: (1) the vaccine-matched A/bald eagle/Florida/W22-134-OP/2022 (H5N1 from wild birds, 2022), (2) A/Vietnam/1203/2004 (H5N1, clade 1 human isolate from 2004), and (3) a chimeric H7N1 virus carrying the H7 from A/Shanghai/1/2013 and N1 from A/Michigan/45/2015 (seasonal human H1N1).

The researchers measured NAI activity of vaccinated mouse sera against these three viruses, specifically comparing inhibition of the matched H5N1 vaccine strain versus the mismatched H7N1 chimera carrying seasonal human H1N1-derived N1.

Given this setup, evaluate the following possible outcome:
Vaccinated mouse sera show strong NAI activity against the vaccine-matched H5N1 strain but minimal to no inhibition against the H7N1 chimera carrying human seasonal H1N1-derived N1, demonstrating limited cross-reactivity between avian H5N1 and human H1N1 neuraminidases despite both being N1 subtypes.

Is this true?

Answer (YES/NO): NO